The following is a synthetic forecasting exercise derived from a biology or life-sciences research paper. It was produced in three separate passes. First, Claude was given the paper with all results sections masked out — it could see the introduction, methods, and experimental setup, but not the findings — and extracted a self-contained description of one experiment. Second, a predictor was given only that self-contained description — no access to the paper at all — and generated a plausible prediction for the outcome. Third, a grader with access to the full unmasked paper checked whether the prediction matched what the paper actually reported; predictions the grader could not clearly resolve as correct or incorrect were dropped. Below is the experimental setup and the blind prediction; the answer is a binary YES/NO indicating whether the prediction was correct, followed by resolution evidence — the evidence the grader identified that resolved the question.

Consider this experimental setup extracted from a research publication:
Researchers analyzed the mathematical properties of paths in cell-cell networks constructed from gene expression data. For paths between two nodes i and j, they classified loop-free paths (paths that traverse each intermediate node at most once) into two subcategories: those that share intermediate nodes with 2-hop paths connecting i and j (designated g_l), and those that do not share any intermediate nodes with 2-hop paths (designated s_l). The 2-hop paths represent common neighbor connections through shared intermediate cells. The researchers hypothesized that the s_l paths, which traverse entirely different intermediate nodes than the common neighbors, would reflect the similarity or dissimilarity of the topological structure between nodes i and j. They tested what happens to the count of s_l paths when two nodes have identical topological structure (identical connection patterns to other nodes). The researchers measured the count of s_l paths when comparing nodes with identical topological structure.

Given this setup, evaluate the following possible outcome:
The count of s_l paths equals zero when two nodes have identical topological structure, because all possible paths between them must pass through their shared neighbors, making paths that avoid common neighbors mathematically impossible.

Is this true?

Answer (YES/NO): YES